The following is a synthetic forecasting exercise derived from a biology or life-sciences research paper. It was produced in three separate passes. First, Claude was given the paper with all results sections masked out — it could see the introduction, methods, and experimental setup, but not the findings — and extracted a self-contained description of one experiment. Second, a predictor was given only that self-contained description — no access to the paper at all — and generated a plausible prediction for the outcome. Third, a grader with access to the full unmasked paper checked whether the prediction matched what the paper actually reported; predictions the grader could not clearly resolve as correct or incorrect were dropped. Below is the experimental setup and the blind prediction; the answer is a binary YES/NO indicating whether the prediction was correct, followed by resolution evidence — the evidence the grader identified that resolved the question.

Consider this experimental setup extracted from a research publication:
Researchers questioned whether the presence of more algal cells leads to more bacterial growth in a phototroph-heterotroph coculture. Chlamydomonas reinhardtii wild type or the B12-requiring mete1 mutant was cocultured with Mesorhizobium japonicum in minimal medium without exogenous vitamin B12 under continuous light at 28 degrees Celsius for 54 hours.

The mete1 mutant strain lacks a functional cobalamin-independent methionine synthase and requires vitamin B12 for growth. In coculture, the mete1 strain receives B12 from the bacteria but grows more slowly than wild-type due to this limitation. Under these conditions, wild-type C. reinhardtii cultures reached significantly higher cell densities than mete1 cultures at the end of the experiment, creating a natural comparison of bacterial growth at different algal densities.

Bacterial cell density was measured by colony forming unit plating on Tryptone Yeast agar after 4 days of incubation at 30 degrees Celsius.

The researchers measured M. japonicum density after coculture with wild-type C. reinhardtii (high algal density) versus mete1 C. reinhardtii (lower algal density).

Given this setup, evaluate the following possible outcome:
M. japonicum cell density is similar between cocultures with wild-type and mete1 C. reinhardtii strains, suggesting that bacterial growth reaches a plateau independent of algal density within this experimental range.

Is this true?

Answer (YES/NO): YES